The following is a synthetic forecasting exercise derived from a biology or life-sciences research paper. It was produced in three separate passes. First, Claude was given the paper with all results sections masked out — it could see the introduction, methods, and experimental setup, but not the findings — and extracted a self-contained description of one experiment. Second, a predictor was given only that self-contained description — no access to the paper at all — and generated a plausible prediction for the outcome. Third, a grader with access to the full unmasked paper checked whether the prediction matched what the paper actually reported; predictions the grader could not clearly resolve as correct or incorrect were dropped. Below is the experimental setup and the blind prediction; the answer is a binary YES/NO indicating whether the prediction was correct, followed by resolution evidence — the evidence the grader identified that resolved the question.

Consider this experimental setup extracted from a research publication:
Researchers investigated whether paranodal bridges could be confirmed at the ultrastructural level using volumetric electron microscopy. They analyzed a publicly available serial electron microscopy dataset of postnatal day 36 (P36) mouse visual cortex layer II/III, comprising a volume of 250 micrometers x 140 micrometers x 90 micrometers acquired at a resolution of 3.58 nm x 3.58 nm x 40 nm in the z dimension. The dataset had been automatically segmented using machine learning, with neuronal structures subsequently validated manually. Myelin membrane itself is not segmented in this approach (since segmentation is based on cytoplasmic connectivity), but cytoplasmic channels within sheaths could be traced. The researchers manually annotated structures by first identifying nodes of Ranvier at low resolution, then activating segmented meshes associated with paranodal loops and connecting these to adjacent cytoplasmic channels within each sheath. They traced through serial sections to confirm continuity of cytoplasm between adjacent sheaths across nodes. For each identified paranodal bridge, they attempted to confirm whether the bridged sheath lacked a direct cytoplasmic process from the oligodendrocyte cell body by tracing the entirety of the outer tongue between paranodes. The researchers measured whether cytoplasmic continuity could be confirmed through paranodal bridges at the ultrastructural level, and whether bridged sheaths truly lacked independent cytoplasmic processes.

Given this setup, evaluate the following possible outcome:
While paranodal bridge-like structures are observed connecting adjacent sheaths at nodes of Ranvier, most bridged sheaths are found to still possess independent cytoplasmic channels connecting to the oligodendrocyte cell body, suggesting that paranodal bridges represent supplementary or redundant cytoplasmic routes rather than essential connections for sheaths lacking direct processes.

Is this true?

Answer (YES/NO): NO